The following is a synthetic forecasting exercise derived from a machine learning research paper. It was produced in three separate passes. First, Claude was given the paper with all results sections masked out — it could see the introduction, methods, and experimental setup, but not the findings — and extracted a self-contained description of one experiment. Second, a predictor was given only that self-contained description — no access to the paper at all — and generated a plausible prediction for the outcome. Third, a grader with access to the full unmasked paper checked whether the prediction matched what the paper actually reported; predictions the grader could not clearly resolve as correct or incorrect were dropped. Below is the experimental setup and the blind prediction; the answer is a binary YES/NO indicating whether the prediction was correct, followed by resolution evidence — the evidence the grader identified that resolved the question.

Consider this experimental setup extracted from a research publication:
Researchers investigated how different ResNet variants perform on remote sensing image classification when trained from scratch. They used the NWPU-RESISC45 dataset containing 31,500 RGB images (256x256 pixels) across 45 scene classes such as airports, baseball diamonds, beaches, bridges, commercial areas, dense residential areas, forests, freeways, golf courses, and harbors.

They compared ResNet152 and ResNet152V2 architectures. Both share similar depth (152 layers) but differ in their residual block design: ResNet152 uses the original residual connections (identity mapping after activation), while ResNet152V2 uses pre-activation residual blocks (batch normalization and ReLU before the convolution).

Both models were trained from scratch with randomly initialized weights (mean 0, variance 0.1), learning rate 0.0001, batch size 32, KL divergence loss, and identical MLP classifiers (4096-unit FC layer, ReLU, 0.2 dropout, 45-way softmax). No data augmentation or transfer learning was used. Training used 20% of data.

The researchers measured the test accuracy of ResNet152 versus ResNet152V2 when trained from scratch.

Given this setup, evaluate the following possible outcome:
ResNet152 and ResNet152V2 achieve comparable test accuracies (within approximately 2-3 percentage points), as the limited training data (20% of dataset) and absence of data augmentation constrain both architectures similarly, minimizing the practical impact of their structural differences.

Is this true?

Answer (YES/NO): NO